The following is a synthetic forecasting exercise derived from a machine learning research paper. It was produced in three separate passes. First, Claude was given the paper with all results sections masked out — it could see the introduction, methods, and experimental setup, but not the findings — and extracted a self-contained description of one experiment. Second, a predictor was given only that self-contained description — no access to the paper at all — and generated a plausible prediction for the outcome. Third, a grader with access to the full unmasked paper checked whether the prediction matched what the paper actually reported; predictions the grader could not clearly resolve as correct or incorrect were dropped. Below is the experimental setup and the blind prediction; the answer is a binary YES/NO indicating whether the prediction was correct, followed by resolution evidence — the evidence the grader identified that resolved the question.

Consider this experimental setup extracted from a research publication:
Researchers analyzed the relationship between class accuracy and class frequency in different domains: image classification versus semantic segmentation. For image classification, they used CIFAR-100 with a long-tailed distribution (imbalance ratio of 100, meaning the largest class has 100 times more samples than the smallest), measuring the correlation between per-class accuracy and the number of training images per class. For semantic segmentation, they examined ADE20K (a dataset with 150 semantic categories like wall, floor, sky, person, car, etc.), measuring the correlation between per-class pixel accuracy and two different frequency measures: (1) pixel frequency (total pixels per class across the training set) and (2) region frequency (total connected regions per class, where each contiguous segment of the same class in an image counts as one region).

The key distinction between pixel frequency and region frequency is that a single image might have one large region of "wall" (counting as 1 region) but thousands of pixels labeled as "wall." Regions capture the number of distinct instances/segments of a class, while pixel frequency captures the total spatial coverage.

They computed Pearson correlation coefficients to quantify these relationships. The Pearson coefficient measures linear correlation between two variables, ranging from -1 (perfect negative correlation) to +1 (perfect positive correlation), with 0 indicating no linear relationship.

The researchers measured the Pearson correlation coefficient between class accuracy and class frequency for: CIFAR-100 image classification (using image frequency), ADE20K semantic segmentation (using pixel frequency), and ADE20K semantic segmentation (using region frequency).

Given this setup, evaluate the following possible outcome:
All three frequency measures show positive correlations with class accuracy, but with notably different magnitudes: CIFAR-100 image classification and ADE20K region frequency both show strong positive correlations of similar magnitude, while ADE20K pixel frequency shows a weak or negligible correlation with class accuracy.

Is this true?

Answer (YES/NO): NO